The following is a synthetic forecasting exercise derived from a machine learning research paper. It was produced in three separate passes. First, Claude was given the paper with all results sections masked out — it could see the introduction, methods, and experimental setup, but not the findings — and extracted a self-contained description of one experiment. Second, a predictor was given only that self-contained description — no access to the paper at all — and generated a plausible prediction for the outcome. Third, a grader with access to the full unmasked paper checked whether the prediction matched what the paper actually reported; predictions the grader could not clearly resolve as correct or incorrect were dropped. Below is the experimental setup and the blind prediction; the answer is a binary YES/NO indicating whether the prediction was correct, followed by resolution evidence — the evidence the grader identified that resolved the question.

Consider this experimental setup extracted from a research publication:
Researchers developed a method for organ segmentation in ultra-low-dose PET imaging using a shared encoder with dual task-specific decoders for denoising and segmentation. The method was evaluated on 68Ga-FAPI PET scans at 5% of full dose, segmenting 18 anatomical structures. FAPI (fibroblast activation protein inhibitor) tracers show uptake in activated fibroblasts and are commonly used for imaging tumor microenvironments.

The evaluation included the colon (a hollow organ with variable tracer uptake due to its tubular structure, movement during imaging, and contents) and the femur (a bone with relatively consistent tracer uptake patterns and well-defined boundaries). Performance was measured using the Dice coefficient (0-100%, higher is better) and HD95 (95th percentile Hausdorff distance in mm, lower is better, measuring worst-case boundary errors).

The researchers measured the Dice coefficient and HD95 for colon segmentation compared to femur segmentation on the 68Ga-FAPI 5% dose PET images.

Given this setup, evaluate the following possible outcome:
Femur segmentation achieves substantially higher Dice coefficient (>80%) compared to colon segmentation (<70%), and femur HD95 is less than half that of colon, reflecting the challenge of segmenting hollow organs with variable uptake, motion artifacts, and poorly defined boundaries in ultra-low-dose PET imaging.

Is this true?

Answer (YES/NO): YES